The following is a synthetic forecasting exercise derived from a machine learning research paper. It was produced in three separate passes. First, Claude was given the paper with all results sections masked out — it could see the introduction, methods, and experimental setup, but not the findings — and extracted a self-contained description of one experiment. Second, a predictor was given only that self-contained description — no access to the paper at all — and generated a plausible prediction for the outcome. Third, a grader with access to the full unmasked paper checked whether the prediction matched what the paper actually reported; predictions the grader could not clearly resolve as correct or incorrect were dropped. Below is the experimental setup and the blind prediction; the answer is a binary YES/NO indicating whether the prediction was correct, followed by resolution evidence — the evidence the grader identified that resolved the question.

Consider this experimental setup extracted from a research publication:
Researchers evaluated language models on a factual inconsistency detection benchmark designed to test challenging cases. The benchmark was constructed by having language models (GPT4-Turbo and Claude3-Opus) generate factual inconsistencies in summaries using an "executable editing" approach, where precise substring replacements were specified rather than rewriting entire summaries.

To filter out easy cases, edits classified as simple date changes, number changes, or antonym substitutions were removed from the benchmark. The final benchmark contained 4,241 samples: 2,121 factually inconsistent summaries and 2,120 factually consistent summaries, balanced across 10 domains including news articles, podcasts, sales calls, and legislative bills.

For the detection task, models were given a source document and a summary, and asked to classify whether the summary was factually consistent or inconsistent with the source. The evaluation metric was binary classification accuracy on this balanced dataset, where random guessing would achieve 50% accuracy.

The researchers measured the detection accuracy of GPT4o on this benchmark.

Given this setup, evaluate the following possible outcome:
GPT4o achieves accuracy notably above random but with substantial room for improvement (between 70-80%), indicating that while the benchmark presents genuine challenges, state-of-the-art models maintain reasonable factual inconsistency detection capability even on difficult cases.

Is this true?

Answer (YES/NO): YES